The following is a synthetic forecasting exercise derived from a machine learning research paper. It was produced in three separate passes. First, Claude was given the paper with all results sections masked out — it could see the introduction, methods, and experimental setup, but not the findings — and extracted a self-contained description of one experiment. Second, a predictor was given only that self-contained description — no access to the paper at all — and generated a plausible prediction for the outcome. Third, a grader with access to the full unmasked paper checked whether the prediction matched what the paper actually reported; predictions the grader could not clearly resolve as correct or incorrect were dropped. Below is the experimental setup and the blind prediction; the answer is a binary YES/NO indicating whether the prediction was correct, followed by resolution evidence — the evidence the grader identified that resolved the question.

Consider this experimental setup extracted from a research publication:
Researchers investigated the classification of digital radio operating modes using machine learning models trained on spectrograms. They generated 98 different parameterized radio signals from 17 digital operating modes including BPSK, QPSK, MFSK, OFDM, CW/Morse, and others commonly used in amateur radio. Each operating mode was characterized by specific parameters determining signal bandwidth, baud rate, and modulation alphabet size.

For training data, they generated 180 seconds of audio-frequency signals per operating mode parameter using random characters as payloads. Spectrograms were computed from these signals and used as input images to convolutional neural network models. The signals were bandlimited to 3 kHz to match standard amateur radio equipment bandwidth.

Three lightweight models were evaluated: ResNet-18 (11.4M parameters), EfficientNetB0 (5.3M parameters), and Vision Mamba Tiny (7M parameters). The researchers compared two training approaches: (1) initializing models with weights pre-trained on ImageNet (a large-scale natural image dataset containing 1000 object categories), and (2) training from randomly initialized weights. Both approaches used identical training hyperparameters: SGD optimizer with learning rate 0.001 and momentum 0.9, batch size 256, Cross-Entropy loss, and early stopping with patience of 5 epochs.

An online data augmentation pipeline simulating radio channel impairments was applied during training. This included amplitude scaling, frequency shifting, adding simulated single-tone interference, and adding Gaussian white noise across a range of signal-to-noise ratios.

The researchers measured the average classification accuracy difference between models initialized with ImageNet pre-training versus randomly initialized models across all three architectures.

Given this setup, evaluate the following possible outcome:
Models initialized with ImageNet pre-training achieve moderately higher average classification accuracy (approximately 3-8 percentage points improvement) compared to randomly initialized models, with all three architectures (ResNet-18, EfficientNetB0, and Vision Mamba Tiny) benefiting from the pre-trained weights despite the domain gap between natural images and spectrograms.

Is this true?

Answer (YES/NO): NO